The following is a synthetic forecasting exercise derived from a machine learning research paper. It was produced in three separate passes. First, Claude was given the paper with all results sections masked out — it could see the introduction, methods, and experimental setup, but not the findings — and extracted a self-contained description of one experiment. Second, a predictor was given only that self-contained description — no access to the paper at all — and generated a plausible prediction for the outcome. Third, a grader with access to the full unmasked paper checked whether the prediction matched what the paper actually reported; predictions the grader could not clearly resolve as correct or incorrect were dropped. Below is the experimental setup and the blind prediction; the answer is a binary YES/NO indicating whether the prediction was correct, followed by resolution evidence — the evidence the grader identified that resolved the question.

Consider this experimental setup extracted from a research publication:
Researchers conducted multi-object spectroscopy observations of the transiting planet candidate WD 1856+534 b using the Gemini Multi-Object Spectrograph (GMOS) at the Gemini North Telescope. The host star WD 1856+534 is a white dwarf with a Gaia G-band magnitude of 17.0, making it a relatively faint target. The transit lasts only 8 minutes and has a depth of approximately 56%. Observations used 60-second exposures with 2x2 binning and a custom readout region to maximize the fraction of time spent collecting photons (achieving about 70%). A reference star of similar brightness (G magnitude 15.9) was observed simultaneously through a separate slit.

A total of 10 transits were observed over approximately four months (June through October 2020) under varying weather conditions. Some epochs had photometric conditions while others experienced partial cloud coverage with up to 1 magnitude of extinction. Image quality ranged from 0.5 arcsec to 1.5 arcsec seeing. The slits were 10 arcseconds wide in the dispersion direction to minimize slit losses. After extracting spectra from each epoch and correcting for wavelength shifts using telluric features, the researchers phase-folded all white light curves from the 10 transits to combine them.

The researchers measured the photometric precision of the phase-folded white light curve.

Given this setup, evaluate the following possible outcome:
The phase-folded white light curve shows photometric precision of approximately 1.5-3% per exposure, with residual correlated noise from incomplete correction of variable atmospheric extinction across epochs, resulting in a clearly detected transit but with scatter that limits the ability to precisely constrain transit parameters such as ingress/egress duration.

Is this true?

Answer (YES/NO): NO